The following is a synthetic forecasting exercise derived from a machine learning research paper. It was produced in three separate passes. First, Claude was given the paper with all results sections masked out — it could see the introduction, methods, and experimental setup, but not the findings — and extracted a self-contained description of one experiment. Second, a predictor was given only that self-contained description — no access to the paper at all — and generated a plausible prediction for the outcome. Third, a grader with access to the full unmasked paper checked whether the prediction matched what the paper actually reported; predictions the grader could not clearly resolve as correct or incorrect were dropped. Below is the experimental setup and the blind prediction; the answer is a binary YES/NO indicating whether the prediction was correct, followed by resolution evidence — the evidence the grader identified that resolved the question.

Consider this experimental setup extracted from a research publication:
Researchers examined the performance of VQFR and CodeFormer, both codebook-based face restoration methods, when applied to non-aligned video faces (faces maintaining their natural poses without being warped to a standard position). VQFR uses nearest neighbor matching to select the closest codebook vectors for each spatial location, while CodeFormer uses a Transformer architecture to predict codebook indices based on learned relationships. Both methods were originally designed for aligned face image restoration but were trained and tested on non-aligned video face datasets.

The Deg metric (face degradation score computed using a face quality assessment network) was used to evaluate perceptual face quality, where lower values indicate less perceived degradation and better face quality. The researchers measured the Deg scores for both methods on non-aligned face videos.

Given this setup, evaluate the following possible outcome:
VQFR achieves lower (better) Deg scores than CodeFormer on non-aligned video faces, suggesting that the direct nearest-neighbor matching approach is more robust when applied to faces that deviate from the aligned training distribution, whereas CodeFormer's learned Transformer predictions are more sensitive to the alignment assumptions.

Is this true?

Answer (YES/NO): NO